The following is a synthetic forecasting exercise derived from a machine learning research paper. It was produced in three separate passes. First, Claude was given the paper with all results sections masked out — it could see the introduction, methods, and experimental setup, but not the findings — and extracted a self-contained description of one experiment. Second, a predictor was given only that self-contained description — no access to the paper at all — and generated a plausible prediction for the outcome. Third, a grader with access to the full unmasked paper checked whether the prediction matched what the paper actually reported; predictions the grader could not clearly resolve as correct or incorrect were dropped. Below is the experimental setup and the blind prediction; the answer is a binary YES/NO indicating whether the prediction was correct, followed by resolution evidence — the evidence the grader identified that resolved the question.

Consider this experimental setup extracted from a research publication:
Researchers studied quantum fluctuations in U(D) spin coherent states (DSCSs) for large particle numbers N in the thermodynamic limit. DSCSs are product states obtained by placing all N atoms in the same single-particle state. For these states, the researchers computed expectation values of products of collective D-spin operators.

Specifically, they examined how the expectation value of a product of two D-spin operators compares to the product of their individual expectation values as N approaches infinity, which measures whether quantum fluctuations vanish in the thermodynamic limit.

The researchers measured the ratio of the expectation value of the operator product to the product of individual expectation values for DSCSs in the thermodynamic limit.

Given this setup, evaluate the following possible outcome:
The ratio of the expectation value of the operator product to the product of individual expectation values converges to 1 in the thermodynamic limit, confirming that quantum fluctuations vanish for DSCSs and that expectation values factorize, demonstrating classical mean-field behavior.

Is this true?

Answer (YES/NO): YES